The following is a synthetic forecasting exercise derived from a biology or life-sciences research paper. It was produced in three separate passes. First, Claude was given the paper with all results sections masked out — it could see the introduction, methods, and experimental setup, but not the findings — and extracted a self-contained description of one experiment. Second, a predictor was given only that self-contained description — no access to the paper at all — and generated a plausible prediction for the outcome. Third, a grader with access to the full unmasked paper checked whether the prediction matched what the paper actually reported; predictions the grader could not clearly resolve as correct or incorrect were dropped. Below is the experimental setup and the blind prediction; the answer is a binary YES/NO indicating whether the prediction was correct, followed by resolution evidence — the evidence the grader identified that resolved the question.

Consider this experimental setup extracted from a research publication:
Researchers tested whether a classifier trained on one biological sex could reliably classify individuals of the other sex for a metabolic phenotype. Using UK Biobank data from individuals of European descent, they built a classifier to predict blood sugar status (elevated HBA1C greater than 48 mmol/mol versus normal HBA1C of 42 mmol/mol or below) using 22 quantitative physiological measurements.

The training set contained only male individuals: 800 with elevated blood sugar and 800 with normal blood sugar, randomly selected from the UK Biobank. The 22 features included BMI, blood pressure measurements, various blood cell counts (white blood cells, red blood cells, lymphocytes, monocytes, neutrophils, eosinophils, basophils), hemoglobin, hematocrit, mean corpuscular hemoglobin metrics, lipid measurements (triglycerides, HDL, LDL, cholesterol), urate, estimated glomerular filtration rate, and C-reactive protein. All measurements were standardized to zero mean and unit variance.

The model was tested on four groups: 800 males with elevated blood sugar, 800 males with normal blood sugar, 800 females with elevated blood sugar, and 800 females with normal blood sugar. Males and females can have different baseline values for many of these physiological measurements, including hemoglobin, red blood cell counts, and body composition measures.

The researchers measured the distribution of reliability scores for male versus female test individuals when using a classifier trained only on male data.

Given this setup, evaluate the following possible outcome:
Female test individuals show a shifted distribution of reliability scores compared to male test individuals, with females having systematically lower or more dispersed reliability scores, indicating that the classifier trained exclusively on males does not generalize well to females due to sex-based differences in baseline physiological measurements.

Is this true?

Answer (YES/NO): YES